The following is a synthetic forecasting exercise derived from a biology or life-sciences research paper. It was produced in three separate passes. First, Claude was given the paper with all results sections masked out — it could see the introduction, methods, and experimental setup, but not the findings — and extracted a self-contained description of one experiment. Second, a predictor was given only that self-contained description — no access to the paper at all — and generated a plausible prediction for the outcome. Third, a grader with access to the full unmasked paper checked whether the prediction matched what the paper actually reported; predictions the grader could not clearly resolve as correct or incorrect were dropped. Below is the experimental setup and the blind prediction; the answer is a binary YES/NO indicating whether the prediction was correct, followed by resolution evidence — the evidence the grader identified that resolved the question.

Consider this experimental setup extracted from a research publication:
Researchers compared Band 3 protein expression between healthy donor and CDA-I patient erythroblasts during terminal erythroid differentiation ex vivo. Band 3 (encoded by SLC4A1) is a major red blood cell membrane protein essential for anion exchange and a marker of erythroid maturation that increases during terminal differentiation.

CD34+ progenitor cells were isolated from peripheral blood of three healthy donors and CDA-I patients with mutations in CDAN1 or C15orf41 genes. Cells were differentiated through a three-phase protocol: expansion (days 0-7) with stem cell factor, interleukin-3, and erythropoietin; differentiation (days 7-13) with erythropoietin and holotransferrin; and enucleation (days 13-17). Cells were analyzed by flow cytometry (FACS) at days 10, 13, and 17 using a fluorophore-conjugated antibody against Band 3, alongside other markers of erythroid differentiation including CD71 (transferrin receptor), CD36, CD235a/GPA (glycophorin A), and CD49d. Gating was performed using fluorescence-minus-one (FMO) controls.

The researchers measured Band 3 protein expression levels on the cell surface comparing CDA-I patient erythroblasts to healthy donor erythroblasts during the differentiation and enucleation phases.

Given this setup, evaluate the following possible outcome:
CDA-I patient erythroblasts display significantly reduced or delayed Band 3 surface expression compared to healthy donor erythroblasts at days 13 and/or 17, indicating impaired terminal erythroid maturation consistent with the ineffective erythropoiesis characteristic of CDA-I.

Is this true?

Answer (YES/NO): YES